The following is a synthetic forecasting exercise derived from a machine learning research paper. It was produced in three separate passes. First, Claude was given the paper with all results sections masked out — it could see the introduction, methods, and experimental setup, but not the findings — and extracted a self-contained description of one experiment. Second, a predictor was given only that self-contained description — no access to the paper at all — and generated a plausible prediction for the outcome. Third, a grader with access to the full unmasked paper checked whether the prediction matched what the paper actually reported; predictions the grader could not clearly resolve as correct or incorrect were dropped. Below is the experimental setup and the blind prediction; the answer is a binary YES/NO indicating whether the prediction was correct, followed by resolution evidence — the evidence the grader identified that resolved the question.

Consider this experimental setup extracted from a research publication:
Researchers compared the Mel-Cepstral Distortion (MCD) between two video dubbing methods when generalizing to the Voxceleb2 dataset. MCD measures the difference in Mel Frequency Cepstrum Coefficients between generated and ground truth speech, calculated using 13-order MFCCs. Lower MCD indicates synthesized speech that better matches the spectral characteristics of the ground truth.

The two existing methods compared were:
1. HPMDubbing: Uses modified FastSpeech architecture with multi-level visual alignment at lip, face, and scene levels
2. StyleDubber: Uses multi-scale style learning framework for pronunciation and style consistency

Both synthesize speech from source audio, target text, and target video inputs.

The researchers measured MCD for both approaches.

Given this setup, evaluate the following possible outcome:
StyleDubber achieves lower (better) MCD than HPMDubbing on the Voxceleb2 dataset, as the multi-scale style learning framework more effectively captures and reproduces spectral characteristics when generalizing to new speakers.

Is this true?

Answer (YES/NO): YES